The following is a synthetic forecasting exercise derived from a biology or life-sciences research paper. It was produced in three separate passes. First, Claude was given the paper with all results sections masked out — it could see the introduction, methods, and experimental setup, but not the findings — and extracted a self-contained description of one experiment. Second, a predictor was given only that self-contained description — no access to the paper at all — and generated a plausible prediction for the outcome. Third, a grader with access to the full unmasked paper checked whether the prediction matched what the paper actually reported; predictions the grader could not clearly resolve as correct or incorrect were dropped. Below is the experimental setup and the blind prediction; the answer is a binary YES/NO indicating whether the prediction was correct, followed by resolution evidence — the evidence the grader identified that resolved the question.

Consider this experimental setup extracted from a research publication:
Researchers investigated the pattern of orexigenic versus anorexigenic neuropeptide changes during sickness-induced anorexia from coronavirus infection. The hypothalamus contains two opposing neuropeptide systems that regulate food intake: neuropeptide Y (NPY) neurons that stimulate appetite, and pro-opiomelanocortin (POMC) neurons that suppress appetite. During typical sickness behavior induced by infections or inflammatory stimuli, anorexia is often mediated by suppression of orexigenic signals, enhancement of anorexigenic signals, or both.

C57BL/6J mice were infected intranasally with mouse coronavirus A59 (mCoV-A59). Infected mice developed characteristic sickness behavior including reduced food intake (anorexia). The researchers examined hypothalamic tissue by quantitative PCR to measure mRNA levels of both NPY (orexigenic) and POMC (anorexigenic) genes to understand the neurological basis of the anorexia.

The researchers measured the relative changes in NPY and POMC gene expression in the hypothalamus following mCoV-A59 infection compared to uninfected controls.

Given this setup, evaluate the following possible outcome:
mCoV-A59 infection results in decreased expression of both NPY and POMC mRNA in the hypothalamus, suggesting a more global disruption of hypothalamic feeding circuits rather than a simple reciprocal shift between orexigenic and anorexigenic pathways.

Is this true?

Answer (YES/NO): YES